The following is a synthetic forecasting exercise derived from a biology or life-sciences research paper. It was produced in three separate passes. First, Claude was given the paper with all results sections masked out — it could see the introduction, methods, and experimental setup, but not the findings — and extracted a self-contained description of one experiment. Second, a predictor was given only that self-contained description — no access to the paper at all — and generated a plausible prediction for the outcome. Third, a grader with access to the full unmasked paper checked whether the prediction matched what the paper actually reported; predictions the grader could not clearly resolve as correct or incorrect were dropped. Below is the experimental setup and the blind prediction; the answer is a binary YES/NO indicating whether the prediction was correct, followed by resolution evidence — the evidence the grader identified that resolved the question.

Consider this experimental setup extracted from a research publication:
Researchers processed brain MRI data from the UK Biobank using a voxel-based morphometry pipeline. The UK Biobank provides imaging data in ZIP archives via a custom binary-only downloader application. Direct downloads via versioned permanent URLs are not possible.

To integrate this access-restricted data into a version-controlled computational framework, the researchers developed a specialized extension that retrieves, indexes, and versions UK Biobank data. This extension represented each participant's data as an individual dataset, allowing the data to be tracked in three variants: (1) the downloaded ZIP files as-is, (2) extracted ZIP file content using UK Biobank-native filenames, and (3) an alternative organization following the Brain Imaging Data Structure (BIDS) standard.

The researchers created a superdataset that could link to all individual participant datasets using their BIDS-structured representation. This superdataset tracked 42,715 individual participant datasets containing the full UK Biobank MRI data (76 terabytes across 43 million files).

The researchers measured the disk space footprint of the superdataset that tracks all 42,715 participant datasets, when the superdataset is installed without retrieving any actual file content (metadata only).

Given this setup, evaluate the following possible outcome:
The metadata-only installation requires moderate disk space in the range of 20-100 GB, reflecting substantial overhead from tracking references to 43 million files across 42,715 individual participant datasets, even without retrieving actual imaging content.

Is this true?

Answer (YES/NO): NO